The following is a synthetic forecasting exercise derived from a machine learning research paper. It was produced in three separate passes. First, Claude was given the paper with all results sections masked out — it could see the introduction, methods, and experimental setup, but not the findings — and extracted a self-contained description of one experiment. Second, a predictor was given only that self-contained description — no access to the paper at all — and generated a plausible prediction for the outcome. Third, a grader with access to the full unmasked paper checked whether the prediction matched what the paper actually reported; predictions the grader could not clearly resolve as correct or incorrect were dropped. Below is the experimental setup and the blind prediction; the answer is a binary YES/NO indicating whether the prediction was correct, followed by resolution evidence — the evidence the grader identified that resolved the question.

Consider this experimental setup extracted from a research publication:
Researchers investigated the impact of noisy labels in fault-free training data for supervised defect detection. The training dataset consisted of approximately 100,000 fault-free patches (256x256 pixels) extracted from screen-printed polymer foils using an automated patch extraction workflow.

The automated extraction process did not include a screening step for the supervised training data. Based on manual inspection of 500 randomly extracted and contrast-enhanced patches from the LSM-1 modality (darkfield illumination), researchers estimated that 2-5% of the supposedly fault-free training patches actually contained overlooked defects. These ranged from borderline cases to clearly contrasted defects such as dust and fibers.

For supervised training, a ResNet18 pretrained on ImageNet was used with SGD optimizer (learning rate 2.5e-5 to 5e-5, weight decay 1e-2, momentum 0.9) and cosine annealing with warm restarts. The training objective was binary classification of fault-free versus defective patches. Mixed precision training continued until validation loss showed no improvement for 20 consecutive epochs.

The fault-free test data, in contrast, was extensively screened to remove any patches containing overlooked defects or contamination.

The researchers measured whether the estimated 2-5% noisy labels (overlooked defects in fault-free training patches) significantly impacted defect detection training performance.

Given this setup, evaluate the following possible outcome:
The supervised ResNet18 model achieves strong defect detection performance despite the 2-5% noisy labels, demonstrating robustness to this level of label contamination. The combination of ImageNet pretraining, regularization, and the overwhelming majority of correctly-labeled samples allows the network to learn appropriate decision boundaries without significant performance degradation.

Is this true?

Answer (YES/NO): YES